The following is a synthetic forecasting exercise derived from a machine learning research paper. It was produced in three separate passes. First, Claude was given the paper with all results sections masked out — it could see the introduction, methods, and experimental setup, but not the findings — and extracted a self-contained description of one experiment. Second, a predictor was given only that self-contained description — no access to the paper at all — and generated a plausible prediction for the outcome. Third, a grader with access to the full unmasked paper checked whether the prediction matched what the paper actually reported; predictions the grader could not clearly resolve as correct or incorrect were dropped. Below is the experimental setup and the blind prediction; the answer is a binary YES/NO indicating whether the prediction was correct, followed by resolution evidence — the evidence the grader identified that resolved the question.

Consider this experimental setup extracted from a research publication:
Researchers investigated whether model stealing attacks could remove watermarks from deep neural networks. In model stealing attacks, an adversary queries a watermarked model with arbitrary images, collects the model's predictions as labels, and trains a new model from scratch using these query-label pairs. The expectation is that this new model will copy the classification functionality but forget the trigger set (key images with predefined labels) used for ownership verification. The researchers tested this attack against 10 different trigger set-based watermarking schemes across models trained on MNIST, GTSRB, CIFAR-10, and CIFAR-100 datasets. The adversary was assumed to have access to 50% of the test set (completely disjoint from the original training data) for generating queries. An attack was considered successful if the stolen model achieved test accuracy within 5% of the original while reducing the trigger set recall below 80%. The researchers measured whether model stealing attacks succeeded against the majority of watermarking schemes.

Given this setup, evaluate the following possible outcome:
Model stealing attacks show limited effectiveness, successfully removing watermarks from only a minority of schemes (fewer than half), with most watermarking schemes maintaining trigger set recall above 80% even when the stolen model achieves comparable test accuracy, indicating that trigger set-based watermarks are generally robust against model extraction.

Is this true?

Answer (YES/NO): NO